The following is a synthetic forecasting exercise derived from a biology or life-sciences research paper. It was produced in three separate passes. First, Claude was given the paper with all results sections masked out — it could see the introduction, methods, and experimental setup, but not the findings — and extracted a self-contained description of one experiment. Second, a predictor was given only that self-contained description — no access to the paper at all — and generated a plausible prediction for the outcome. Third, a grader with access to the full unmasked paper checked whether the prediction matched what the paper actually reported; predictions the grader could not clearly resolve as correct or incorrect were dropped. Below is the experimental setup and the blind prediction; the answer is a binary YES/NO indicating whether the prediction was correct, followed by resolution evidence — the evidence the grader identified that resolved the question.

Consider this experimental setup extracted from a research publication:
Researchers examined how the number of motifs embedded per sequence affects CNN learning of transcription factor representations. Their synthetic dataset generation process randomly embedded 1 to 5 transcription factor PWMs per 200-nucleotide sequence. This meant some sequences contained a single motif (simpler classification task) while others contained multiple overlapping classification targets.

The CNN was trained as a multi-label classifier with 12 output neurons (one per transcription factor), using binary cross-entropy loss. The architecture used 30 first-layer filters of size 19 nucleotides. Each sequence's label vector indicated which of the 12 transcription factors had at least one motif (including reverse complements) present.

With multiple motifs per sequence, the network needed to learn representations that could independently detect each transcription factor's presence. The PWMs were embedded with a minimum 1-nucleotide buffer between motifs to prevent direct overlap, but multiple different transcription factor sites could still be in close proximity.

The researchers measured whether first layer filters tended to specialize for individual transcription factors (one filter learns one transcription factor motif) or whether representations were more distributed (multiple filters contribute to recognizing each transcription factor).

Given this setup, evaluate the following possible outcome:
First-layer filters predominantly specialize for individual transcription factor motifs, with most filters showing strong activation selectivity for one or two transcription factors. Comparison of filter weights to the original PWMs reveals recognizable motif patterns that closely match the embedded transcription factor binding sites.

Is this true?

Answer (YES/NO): NO